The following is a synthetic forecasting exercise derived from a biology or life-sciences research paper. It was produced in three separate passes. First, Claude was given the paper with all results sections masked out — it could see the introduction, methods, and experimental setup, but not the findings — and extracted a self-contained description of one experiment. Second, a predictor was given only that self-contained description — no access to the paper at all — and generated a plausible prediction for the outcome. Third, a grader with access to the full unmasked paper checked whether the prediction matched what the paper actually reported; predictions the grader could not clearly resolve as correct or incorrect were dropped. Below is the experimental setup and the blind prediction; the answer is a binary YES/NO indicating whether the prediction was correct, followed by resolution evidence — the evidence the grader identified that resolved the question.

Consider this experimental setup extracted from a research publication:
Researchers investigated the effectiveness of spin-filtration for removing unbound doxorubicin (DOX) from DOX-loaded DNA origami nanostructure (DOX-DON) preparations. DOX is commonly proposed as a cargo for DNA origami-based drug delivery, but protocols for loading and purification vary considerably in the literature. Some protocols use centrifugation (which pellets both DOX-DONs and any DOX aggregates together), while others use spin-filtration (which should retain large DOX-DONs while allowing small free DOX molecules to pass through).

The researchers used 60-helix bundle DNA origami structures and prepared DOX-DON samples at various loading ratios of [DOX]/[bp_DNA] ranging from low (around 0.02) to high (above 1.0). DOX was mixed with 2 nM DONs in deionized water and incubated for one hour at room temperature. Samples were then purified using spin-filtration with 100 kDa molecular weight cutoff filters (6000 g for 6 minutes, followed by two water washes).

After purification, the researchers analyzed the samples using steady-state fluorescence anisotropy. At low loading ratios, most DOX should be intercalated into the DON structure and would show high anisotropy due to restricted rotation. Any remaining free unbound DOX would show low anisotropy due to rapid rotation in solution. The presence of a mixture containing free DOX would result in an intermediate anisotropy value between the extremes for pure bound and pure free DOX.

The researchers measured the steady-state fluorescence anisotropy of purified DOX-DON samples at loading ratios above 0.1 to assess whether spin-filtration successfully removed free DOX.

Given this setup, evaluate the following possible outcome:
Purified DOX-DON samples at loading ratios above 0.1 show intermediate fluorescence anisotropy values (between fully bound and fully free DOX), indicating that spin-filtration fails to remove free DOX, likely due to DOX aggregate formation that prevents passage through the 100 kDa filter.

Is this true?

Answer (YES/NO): NO